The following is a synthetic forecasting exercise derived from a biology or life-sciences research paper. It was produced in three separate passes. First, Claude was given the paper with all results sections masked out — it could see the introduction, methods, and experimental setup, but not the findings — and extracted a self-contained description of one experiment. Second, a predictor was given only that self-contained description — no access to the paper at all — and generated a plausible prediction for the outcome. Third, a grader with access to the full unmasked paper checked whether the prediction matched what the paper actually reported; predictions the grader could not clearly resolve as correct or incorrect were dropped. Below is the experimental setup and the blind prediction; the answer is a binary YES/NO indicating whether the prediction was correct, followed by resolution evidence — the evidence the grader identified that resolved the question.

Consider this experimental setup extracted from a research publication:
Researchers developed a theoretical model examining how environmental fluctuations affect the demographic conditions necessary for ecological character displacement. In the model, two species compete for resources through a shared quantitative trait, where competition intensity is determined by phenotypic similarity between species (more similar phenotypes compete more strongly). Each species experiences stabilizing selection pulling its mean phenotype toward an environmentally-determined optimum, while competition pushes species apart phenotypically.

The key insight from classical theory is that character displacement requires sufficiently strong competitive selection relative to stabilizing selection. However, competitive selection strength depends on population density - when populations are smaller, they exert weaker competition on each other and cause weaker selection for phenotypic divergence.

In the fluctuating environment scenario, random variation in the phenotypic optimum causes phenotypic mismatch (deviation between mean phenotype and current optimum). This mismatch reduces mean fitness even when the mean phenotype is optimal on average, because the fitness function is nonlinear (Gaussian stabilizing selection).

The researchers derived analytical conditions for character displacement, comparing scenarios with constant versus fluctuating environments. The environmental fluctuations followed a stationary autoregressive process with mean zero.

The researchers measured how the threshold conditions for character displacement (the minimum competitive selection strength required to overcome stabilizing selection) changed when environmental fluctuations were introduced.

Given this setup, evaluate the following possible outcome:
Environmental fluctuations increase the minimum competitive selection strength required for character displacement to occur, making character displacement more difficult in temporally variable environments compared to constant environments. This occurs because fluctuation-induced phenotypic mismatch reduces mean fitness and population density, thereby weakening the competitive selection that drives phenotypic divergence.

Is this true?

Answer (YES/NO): YES